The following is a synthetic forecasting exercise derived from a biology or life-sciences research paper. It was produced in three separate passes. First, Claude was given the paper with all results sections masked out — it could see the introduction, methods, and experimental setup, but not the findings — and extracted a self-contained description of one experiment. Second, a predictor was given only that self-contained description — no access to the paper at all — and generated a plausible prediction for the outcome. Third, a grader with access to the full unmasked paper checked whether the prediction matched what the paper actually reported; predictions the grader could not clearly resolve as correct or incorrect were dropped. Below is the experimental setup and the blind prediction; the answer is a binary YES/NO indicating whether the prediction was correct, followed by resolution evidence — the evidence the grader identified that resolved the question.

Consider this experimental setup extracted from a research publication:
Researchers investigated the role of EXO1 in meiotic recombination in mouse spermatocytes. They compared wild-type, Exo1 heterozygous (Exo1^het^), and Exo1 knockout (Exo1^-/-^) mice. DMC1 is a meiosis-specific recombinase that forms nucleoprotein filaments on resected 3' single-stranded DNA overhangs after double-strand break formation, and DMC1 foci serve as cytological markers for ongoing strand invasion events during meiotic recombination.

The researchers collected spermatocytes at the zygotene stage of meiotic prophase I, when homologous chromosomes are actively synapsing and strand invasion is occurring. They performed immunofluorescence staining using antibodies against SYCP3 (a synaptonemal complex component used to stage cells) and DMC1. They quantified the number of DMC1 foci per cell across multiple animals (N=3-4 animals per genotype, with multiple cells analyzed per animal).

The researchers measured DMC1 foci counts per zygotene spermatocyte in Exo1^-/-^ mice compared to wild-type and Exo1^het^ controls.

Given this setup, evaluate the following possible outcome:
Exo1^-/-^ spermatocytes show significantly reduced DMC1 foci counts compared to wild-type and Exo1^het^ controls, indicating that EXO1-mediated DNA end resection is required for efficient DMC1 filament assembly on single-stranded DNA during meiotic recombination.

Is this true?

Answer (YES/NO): NO